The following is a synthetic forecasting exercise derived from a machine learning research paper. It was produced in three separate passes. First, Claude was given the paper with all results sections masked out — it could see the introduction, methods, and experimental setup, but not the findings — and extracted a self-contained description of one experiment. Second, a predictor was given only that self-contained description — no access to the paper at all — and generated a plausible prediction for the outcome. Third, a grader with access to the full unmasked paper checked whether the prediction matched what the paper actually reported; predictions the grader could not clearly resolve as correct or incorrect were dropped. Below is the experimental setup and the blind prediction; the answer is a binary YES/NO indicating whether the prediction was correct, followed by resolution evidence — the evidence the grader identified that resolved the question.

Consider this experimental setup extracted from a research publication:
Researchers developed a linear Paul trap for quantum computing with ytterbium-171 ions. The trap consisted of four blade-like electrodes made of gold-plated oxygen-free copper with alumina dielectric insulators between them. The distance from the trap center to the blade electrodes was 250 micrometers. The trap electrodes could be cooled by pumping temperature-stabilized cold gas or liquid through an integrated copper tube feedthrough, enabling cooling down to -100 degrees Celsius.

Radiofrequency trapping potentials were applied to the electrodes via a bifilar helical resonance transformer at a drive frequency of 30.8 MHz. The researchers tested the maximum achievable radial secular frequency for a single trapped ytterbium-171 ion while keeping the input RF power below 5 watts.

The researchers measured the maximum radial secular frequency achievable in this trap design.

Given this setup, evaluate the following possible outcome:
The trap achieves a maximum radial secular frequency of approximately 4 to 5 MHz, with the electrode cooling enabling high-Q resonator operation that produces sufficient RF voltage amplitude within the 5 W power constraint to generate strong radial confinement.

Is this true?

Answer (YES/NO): YES